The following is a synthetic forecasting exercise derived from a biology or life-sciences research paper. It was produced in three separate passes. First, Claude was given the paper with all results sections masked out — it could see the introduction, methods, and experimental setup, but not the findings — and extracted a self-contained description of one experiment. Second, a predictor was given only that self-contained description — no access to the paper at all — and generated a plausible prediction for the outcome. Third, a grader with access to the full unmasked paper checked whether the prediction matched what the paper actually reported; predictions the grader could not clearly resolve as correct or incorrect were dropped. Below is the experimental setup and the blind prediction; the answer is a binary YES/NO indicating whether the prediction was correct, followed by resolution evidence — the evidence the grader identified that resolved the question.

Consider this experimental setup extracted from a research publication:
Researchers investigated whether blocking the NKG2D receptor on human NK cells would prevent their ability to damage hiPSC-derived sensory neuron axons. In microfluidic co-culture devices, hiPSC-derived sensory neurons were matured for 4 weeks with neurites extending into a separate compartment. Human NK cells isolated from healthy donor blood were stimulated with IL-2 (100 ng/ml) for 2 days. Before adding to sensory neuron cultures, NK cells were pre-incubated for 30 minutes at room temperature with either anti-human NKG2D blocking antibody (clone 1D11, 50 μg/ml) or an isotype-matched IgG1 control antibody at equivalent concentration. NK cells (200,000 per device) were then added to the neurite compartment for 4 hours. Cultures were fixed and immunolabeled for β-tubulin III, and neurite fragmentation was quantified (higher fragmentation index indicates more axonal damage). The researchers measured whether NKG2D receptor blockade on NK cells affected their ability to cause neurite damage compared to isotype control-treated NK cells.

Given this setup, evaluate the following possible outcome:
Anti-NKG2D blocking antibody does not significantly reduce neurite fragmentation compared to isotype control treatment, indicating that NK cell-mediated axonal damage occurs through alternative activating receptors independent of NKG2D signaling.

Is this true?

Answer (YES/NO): NO